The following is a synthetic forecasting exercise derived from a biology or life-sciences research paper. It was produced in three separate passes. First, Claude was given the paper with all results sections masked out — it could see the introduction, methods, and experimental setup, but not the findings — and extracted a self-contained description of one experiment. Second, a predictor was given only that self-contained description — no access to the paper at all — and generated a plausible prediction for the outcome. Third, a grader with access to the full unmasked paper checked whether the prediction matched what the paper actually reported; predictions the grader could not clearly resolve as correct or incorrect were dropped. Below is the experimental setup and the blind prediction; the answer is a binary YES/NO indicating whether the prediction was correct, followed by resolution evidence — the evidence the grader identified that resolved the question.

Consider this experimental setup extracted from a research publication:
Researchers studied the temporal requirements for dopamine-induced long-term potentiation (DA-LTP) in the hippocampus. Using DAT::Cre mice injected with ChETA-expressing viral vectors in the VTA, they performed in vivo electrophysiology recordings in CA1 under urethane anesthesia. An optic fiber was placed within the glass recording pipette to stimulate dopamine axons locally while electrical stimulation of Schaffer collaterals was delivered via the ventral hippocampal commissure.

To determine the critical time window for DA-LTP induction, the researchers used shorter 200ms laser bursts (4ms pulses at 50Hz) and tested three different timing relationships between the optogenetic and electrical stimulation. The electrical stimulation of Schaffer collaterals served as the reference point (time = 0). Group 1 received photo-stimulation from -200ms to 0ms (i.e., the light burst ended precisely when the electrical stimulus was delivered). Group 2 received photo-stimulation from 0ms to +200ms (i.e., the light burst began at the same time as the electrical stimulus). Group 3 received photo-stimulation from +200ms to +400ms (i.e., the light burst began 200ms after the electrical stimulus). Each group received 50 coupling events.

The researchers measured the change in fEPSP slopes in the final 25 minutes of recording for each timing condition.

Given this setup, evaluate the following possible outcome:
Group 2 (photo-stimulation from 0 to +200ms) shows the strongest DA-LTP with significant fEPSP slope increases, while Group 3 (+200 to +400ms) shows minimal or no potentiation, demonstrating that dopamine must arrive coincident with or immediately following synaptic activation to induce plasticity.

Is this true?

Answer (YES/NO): YES